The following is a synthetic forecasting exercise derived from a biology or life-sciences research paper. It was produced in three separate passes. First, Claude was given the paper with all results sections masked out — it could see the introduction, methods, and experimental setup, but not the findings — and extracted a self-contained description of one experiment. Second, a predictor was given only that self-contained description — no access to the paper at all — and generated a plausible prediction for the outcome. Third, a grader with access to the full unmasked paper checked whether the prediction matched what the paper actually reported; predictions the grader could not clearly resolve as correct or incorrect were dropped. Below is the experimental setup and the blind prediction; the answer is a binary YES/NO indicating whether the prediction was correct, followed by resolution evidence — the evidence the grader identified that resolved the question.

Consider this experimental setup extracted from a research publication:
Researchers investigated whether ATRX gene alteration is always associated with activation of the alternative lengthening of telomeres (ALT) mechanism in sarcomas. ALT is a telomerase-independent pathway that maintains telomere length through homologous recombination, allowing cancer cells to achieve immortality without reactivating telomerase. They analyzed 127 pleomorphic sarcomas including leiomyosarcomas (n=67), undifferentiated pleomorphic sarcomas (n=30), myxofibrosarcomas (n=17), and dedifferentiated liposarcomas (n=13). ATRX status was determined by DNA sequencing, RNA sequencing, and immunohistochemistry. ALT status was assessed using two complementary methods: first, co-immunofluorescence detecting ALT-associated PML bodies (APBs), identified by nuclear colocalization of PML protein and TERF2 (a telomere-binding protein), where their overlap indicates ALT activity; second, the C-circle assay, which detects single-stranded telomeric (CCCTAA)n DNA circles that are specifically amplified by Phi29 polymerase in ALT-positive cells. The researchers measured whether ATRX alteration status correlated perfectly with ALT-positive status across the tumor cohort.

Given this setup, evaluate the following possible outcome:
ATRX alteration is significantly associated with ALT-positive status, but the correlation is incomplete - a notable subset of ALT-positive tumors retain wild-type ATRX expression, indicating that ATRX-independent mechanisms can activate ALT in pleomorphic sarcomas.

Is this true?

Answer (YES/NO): YES